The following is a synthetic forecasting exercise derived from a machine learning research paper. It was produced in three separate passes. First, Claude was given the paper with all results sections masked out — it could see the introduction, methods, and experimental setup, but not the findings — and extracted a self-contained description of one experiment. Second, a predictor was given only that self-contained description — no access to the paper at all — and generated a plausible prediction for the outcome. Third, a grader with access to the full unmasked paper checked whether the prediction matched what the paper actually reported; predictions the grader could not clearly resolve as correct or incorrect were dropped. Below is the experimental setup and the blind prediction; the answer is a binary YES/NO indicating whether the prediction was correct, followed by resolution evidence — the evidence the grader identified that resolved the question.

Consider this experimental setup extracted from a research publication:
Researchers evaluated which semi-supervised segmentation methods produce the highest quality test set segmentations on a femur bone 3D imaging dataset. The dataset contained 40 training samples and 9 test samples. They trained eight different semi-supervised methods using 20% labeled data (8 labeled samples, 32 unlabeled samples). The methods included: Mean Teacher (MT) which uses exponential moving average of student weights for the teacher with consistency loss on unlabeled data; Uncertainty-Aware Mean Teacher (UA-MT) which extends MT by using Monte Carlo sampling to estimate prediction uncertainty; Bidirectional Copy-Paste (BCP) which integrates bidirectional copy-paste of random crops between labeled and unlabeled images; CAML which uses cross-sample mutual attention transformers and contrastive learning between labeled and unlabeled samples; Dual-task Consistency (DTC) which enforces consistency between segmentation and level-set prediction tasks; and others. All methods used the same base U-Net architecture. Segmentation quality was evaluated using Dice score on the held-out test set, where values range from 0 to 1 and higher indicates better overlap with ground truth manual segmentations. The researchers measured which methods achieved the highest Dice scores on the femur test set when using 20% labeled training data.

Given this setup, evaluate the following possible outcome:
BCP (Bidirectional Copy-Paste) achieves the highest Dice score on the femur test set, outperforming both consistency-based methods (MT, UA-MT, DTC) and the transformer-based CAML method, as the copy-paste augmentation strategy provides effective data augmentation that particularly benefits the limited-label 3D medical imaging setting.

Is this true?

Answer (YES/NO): NO